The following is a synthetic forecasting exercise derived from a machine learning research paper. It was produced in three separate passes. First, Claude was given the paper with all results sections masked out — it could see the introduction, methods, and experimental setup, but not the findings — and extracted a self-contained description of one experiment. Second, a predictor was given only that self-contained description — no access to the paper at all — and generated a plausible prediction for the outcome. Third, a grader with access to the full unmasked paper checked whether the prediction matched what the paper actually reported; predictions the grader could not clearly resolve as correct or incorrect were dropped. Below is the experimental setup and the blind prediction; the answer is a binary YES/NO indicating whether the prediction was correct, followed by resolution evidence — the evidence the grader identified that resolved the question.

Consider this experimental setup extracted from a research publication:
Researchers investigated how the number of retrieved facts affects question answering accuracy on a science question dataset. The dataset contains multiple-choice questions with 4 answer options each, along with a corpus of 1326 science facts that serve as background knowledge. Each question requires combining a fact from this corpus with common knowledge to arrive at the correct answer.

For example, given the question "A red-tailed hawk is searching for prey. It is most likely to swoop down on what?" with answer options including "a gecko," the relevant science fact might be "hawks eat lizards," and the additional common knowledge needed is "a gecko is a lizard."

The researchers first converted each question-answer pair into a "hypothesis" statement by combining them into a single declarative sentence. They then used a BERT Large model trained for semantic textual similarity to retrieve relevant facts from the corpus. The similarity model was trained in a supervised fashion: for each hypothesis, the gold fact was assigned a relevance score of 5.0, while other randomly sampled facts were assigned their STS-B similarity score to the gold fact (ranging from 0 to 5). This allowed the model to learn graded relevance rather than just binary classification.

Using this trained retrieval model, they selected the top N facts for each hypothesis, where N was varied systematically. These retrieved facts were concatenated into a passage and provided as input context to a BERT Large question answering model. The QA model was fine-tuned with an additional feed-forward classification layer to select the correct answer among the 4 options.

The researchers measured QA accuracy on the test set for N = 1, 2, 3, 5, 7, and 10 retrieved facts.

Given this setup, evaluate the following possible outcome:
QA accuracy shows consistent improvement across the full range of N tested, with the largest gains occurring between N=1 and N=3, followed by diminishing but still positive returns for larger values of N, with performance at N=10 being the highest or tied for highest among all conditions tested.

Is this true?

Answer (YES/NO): NO